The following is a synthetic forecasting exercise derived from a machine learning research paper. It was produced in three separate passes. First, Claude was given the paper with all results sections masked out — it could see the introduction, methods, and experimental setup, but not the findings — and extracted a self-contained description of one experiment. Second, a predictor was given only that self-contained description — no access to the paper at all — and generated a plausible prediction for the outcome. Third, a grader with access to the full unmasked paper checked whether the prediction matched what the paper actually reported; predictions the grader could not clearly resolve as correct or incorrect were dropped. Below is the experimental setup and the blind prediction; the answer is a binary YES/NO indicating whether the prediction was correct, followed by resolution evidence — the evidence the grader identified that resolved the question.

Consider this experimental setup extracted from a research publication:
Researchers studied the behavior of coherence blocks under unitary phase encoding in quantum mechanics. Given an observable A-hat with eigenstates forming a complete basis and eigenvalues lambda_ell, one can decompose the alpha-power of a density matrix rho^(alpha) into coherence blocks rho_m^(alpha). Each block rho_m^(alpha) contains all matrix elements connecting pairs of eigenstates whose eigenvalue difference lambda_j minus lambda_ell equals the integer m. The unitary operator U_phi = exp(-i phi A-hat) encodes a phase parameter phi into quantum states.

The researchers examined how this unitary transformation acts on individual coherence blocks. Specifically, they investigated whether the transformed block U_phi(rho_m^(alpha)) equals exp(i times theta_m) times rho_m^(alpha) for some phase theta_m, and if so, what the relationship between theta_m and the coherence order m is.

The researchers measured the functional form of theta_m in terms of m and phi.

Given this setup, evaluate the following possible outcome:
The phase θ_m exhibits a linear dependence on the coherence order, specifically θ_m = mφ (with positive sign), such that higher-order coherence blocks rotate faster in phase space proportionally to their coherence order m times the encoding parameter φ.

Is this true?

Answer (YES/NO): NO